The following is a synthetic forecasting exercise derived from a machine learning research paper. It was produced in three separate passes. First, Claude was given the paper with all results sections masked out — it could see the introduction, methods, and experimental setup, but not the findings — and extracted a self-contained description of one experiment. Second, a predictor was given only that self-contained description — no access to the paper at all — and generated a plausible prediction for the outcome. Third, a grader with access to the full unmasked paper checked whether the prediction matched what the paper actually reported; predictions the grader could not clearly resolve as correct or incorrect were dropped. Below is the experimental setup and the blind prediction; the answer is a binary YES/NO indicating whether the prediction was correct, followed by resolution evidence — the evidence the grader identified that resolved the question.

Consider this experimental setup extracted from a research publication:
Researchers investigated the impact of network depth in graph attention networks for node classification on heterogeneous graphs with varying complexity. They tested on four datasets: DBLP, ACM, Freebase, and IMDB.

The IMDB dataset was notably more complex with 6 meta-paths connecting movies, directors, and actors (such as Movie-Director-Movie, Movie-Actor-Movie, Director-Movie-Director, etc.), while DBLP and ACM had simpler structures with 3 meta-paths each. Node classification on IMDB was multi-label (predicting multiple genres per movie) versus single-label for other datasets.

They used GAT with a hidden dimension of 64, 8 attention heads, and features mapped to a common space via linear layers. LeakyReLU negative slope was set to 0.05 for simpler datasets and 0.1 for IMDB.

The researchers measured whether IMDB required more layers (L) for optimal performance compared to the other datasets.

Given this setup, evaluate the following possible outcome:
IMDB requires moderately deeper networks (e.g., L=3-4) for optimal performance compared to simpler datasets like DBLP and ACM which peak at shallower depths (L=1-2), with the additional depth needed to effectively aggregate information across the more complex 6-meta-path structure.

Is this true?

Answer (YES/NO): NO